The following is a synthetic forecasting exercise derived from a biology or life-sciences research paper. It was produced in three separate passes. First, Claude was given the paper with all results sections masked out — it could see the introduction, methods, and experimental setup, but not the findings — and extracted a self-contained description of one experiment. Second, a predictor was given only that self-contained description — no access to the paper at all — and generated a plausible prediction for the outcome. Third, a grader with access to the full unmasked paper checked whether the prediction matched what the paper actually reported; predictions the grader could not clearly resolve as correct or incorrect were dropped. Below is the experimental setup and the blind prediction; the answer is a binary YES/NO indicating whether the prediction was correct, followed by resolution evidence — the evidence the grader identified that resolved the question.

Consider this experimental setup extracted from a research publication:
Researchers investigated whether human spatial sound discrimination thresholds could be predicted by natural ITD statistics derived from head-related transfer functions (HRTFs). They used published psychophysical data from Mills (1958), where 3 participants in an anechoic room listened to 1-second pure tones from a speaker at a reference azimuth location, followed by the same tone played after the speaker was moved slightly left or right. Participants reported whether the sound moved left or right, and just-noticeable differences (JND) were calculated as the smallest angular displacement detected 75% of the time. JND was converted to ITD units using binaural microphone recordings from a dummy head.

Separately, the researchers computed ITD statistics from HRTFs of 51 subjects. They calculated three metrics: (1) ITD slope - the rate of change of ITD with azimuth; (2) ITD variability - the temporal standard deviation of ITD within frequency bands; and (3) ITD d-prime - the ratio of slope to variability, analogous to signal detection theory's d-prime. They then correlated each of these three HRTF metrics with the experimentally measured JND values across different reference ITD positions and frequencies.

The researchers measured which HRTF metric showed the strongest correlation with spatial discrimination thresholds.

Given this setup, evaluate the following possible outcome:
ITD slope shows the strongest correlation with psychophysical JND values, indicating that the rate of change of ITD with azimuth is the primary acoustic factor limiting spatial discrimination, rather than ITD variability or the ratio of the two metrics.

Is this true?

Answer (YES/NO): NO